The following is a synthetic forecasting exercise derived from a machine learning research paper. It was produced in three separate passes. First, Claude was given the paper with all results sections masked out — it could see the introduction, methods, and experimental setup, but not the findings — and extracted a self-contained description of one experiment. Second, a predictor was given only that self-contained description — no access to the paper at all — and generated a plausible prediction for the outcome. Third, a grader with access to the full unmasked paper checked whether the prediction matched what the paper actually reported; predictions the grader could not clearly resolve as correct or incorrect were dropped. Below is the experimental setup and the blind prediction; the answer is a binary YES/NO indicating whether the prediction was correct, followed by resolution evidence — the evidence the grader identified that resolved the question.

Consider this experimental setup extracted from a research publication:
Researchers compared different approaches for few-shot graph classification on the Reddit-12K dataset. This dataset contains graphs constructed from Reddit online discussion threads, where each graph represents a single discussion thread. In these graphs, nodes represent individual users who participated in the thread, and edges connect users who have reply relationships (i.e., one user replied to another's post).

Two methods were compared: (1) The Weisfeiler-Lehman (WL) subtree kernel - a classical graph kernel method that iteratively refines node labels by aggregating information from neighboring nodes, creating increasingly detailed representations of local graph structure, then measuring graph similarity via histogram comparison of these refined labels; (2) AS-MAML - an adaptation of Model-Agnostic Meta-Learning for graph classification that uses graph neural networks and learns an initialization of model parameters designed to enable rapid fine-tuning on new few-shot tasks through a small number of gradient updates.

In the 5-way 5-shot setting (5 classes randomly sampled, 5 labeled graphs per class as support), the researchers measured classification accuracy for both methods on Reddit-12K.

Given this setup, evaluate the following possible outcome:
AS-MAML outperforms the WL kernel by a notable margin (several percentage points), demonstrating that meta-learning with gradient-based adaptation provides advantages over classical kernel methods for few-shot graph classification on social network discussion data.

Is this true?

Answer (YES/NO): NO